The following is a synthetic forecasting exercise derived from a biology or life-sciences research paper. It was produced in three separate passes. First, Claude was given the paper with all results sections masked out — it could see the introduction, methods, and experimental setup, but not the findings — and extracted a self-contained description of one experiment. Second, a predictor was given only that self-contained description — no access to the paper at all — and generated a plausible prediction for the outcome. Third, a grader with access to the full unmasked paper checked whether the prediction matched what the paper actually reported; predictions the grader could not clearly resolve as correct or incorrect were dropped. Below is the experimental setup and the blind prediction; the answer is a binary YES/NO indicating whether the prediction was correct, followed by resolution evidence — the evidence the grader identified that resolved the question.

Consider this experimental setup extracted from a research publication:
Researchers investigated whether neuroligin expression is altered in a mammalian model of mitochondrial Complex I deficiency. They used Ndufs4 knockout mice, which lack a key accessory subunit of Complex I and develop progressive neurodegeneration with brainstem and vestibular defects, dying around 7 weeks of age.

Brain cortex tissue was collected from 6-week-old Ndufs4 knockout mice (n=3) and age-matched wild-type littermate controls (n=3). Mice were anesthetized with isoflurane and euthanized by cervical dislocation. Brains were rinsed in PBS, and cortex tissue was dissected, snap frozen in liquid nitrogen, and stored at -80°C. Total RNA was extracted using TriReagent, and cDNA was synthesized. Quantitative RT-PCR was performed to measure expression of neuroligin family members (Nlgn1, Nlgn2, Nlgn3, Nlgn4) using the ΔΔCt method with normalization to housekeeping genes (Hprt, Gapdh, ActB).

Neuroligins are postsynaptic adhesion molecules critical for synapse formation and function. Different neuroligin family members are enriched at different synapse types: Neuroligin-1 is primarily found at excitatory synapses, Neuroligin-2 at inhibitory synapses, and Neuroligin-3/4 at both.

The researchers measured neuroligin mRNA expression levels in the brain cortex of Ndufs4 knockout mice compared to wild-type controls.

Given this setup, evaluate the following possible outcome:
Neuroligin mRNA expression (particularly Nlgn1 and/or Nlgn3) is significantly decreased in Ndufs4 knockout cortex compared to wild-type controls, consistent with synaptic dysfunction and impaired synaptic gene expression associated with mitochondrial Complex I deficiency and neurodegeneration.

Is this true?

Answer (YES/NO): NO